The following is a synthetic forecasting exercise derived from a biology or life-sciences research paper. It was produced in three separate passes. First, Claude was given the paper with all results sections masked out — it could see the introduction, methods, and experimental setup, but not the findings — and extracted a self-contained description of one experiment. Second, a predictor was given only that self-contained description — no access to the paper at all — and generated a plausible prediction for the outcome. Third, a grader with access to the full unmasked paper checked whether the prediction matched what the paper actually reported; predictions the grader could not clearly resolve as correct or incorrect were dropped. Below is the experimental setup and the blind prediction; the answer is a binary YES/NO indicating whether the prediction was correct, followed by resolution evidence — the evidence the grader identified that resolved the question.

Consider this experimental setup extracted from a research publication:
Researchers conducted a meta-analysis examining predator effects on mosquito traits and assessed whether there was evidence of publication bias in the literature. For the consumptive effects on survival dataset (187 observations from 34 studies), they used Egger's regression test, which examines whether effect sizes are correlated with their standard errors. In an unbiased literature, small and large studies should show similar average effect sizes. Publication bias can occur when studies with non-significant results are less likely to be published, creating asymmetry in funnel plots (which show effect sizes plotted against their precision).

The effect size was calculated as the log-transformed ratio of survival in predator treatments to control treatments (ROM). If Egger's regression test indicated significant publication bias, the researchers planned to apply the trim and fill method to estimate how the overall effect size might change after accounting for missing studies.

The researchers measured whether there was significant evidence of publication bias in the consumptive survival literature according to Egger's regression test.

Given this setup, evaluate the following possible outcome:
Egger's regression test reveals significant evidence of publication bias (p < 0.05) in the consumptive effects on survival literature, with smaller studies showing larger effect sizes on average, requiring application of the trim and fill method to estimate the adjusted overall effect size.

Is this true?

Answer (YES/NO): NO